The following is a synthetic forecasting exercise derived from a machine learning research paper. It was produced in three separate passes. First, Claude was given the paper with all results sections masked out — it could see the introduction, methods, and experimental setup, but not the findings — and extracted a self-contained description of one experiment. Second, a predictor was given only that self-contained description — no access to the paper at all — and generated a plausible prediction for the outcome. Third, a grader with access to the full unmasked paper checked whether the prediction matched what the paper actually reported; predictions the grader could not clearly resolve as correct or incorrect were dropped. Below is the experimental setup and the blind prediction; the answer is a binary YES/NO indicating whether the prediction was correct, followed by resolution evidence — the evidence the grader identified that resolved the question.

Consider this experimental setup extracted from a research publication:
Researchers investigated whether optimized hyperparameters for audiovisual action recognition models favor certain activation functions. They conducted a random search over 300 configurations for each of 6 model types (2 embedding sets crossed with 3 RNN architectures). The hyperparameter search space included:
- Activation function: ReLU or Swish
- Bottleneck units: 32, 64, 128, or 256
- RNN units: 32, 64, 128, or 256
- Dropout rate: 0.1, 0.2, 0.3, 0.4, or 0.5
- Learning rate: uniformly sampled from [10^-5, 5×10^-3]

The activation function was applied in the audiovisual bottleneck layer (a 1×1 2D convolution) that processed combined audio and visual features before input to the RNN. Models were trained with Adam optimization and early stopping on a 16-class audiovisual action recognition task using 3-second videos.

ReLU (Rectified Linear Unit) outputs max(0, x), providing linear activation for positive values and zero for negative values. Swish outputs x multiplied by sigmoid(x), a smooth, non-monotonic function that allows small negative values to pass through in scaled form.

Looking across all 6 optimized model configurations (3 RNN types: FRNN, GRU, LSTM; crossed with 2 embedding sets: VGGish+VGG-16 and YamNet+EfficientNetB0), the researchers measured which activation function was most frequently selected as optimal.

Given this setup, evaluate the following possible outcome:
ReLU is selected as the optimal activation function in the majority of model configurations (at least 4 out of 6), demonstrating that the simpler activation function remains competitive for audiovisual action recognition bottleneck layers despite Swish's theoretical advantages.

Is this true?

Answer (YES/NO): NO